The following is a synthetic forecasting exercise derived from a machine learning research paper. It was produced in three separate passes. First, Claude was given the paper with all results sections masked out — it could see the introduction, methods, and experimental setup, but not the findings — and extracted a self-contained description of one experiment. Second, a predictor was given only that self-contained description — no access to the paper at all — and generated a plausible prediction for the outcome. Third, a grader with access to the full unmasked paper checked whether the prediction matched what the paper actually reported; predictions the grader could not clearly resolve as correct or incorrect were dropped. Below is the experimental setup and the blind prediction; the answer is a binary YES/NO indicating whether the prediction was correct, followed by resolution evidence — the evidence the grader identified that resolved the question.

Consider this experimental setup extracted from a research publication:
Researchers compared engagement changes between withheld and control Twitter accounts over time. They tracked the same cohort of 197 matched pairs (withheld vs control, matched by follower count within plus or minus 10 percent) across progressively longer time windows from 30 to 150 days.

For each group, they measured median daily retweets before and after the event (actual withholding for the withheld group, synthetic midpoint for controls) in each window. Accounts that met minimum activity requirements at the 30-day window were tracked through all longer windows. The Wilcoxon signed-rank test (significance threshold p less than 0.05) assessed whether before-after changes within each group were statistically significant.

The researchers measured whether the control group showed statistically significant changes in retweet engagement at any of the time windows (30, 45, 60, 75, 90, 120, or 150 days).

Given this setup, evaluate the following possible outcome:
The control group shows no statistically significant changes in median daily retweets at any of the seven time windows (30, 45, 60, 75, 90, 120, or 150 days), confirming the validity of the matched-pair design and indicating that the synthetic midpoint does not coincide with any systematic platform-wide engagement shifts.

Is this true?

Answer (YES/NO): YES